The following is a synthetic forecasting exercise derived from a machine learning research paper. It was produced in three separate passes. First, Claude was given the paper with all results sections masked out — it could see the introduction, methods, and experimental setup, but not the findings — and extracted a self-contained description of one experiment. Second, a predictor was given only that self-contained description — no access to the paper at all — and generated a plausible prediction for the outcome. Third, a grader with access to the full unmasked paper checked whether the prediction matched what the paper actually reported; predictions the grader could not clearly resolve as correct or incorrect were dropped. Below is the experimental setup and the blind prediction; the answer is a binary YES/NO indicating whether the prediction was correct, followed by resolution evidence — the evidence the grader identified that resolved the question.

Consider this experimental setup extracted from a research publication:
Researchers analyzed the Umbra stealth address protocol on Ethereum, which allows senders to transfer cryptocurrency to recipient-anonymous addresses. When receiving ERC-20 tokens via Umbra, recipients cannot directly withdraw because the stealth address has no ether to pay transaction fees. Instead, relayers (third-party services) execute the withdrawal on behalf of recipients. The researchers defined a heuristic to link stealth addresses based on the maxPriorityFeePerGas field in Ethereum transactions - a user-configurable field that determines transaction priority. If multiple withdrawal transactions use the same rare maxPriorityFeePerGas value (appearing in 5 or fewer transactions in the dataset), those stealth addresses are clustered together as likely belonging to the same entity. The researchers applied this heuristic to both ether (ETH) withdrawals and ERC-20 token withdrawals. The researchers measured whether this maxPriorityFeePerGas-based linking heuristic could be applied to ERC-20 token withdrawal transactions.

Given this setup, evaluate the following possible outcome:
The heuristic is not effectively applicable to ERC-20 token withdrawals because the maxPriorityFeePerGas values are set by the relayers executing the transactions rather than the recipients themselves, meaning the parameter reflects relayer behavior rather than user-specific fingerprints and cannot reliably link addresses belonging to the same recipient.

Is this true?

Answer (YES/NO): YES